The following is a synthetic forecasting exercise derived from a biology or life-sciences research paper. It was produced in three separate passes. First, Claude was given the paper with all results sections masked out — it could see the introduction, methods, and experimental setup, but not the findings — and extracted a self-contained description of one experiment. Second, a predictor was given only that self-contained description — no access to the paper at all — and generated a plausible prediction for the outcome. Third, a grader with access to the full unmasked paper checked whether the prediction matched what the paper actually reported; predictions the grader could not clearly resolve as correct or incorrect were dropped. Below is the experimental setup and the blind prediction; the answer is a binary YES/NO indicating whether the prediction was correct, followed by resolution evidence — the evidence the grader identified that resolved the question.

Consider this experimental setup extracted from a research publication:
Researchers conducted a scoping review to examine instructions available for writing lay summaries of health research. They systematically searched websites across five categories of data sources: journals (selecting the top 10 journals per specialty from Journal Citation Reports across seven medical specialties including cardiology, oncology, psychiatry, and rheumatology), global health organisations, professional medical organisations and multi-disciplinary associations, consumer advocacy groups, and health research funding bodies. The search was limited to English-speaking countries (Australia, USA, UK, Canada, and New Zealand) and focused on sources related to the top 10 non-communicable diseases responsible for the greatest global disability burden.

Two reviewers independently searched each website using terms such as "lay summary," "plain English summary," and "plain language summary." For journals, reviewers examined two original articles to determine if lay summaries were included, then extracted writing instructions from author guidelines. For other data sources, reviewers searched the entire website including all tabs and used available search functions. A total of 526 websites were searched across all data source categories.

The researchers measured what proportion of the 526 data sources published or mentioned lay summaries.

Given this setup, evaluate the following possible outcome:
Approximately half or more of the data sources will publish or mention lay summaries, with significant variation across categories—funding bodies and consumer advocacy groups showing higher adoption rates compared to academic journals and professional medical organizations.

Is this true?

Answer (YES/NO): NO